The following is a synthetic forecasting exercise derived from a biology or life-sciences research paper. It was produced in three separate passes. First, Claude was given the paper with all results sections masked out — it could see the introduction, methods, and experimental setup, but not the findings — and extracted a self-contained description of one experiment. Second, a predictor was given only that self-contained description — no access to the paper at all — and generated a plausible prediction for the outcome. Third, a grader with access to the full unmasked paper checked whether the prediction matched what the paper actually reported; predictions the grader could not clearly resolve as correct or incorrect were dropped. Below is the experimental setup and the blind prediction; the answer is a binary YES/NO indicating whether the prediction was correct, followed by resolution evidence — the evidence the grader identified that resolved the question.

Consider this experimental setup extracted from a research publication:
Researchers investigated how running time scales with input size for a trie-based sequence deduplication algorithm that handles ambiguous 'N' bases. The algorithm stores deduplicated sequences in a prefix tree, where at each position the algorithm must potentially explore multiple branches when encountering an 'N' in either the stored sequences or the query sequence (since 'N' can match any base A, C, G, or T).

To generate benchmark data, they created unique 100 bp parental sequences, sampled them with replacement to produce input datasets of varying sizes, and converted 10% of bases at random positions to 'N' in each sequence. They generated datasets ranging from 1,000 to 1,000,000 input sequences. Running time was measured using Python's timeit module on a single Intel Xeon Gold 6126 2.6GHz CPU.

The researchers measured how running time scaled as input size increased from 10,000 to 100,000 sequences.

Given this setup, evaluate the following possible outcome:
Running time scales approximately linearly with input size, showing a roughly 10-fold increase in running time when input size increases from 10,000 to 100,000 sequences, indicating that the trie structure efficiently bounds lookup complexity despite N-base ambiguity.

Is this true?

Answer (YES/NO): YES